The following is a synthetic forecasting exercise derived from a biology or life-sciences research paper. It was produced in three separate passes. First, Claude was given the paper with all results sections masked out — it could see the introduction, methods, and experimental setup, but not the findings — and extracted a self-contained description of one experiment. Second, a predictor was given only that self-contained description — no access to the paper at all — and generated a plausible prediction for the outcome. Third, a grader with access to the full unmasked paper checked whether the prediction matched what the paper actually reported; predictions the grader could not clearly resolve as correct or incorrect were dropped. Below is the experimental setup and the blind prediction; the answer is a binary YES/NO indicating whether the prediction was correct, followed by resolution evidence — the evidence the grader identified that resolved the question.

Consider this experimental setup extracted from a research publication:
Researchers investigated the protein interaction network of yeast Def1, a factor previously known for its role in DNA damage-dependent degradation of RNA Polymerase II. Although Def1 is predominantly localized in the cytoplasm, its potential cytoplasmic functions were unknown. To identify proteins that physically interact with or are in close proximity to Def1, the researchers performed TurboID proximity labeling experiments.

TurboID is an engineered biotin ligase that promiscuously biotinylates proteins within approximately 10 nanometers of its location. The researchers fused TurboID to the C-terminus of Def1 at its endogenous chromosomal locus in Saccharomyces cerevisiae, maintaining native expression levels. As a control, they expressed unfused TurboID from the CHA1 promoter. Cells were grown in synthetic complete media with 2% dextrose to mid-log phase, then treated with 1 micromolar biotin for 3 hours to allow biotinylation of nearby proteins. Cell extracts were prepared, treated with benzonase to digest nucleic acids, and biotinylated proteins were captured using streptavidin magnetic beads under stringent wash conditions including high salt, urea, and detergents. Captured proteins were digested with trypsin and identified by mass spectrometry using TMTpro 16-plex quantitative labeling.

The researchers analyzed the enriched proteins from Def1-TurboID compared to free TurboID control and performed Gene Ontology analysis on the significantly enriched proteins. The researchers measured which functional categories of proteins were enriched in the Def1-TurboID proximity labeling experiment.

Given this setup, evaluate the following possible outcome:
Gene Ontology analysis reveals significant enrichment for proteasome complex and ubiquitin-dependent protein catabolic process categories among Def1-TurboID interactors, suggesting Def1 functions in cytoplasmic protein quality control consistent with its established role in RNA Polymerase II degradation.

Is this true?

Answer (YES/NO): NO